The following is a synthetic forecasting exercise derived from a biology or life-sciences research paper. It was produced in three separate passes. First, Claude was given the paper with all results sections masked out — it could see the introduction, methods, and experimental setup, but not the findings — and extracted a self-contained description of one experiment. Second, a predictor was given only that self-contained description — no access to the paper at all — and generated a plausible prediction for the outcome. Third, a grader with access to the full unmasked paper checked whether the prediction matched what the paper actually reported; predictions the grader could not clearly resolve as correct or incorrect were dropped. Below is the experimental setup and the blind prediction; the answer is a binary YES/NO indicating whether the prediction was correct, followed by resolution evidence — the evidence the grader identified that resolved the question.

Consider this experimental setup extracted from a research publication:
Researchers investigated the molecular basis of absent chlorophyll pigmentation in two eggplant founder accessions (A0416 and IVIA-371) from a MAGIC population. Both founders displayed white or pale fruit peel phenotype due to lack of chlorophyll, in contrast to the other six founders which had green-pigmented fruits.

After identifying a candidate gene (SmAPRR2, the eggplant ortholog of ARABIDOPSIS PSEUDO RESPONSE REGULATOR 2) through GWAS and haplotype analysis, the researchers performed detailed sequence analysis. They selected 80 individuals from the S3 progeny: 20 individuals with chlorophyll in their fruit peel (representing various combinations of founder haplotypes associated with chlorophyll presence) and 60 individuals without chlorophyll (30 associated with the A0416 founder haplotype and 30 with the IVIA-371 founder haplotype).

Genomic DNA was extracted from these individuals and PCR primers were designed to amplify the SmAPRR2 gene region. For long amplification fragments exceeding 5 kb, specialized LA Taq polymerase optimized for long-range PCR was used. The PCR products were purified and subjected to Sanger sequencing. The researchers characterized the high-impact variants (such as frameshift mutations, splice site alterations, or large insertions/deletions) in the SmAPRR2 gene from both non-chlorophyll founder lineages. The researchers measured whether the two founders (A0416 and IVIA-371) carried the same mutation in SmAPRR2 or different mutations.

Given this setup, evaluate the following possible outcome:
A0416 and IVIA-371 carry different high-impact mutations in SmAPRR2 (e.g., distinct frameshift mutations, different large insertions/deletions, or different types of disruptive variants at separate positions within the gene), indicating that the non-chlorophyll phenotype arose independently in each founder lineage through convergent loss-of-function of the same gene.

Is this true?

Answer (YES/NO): YES